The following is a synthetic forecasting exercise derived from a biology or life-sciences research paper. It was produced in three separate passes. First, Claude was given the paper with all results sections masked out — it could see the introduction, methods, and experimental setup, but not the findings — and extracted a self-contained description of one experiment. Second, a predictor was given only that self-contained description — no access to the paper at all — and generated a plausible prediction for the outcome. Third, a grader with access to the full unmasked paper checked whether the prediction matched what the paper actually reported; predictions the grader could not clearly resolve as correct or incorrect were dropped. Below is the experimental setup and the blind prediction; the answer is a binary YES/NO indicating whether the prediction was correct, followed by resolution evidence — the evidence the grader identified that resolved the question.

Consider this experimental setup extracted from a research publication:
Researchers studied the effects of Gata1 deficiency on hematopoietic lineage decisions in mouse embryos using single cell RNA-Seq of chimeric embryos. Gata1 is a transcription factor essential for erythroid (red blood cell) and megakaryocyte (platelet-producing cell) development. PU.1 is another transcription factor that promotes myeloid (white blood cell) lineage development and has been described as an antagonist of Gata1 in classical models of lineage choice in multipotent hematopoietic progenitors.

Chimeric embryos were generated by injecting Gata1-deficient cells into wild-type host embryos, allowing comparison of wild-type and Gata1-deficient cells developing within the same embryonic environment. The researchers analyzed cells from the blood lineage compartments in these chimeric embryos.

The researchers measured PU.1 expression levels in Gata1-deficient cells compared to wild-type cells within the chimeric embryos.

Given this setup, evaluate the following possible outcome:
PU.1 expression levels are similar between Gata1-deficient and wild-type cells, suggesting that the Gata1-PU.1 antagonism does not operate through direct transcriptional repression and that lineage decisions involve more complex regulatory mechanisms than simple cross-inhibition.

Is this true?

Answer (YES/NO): NO